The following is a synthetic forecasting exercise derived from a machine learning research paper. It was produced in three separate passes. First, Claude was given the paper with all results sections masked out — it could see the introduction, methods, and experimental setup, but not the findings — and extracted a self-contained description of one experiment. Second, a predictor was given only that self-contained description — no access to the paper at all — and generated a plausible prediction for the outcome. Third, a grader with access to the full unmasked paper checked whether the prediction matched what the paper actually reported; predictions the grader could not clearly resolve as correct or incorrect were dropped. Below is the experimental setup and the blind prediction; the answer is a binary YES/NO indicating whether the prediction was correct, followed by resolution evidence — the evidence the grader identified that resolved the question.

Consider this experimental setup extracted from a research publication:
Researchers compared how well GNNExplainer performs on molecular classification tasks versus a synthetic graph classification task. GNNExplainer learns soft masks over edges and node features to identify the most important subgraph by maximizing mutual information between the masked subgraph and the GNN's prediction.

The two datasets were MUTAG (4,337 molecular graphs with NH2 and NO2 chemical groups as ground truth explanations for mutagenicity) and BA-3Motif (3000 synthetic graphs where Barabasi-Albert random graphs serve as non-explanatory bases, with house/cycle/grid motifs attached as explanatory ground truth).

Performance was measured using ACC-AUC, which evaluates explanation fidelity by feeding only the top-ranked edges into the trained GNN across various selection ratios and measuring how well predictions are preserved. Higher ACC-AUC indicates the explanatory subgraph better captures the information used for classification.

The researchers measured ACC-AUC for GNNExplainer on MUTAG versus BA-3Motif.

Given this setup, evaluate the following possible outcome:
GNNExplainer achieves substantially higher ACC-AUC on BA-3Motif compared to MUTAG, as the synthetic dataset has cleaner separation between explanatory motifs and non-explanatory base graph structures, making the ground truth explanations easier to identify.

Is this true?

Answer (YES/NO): NO